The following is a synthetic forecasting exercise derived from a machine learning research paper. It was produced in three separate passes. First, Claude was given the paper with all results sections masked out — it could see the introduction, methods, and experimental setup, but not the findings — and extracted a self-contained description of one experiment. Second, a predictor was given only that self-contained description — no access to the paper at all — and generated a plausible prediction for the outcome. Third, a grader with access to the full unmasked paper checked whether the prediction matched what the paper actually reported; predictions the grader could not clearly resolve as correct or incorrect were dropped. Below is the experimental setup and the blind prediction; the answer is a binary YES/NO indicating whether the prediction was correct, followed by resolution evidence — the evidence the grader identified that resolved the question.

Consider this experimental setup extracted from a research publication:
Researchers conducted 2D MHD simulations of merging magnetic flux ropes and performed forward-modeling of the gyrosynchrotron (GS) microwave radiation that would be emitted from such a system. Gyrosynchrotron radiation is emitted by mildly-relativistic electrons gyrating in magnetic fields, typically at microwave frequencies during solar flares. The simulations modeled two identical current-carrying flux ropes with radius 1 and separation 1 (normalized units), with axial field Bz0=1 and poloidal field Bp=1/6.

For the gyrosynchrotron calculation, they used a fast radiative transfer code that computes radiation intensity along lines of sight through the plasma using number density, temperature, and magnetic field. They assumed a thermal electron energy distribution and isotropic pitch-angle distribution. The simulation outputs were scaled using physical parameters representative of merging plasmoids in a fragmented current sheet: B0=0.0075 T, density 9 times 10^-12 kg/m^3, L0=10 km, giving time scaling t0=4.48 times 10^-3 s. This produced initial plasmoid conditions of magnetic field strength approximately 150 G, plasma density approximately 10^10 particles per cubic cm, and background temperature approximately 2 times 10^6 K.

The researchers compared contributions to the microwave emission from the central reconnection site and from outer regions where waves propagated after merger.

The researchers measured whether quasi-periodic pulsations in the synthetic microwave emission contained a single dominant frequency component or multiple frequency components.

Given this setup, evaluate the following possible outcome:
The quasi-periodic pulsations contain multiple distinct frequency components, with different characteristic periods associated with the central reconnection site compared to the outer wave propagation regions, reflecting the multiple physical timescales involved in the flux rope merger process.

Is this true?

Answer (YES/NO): YES